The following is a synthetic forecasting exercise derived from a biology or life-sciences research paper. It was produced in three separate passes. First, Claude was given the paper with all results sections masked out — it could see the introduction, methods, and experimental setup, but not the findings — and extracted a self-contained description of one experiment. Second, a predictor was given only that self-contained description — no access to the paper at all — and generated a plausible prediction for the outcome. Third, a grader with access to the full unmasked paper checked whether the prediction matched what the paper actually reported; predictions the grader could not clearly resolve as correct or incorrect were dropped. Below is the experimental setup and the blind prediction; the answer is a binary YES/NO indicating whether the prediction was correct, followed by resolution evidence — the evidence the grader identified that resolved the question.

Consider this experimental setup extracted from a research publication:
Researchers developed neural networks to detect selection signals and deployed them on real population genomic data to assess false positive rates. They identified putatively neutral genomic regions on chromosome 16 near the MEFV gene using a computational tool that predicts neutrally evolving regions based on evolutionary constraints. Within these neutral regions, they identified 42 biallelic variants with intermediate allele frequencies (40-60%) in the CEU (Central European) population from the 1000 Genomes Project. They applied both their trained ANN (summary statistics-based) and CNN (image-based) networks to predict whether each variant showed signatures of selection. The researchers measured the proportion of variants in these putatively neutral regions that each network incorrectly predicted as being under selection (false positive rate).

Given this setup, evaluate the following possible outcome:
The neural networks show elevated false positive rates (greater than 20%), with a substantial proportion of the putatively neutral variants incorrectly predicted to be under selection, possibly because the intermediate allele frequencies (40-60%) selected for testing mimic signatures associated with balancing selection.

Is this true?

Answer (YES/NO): NO